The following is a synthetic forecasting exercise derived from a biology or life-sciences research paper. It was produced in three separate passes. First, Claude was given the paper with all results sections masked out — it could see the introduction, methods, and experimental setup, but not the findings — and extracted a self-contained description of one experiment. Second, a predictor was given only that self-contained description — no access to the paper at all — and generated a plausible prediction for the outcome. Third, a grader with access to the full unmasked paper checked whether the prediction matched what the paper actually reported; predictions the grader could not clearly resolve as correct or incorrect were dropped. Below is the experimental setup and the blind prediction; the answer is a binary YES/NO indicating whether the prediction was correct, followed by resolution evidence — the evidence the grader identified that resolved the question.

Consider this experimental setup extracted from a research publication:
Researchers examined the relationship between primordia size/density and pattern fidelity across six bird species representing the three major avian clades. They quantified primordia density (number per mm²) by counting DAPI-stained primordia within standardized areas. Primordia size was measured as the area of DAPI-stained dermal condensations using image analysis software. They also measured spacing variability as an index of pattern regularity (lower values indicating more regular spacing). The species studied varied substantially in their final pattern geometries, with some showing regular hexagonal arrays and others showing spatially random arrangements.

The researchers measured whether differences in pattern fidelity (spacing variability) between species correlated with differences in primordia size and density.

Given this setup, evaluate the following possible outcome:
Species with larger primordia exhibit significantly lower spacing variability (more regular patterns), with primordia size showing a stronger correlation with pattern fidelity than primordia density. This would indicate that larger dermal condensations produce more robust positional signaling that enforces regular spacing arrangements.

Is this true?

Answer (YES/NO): NO